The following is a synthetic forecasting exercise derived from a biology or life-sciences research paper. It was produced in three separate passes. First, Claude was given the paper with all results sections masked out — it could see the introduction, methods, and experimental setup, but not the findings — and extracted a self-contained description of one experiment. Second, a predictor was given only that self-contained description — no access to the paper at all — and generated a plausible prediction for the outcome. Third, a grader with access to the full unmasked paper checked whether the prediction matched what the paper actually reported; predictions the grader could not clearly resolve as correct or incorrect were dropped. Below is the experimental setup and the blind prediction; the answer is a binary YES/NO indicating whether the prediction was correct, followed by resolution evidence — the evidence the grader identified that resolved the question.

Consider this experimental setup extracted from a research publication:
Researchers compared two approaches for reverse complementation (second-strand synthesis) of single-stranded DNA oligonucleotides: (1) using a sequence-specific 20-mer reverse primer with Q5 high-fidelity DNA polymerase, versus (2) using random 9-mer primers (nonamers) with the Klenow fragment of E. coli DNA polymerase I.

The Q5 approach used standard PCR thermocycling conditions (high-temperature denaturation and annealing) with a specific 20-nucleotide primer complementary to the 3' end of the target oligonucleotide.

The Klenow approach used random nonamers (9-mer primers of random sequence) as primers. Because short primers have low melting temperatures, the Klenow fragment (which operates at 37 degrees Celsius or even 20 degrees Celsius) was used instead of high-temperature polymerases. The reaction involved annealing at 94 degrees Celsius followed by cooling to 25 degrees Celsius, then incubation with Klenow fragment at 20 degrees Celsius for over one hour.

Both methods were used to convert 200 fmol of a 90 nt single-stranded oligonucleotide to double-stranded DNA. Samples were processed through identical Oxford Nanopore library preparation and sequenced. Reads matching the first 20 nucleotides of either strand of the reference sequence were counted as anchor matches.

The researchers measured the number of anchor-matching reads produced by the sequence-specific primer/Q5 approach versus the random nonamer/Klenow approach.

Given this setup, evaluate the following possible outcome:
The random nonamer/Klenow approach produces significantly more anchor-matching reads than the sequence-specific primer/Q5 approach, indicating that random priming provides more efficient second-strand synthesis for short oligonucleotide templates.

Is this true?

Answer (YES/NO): NO